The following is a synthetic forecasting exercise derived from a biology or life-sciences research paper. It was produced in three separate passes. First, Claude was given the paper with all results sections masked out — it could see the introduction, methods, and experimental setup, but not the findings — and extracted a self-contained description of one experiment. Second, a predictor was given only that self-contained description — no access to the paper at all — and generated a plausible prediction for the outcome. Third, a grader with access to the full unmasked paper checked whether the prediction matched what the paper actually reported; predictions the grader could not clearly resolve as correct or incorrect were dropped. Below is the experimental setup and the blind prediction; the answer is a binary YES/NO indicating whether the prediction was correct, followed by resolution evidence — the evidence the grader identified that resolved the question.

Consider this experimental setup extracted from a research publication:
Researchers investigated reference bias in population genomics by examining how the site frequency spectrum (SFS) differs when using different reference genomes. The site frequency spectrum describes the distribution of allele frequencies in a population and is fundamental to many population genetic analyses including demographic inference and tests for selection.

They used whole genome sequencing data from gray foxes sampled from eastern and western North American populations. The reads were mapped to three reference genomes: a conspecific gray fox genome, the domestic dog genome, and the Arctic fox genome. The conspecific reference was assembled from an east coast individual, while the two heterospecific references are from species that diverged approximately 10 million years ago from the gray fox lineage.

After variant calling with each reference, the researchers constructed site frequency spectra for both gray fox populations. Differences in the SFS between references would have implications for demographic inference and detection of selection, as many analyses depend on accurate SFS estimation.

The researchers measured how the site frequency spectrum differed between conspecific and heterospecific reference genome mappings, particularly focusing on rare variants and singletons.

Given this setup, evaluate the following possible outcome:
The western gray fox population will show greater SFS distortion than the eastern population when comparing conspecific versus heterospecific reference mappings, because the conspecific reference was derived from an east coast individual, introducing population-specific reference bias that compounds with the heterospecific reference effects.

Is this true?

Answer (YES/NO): NO